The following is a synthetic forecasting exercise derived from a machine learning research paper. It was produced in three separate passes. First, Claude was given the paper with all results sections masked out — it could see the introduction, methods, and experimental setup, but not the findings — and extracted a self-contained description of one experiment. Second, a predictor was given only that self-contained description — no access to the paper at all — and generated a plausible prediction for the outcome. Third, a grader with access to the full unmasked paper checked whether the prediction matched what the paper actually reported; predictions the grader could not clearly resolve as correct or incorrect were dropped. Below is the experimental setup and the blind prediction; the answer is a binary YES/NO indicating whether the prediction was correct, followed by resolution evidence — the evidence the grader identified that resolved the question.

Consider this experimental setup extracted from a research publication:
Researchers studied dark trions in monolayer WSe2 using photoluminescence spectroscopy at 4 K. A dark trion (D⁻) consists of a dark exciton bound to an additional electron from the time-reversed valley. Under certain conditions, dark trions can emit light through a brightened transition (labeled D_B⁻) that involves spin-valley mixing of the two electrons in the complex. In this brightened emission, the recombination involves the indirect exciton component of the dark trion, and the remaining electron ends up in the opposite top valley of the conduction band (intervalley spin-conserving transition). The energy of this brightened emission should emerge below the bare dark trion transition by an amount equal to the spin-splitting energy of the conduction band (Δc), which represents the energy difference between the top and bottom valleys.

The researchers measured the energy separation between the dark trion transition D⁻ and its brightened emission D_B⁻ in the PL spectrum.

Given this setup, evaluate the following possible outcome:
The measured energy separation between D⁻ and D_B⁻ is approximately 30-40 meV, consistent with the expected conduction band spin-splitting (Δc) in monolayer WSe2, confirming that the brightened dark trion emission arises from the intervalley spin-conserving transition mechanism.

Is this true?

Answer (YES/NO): NO